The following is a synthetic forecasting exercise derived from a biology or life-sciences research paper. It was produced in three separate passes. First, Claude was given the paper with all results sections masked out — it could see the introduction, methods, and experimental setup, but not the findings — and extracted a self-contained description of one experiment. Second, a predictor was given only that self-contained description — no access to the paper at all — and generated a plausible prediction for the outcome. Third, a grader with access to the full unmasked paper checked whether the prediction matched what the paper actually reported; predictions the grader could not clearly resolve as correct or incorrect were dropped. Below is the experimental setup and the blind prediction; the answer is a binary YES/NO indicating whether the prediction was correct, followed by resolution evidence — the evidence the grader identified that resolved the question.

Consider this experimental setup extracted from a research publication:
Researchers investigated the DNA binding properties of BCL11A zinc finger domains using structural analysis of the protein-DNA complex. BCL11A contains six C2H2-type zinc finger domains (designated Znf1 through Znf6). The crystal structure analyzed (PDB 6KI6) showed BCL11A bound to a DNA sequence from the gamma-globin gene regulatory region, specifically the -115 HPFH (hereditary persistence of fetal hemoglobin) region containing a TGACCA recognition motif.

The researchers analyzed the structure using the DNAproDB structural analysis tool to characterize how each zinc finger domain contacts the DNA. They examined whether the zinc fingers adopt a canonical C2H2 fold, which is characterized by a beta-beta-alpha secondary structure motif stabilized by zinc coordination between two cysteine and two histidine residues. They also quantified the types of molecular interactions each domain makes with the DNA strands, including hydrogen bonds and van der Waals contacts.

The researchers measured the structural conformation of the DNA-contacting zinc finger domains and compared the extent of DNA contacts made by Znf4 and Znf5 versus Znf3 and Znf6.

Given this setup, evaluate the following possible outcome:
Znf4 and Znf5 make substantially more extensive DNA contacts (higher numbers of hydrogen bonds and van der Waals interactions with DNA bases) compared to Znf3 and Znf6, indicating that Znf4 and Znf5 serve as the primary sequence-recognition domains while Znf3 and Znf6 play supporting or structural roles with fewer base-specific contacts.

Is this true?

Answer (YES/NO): YES